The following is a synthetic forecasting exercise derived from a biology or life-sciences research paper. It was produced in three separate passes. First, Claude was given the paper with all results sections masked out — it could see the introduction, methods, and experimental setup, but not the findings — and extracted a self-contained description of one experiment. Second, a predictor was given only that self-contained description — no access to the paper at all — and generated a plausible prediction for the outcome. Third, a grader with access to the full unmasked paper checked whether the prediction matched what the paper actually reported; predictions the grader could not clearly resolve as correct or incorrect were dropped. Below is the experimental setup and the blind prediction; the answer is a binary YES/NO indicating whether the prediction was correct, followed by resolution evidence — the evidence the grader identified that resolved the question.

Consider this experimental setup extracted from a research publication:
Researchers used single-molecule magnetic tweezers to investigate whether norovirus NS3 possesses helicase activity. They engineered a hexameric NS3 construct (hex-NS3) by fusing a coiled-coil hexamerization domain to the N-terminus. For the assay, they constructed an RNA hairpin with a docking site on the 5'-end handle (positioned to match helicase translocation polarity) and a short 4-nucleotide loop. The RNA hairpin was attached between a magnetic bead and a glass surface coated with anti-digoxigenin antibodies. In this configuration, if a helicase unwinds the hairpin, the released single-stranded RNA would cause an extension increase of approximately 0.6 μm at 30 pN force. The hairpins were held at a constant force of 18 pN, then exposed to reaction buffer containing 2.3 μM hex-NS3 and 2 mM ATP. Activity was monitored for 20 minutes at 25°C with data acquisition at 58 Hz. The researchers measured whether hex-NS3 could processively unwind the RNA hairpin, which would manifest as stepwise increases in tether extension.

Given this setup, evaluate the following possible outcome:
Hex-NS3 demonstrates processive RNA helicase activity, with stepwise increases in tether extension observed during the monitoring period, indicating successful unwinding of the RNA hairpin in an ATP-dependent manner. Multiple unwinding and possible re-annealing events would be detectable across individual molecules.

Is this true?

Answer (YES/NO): NO